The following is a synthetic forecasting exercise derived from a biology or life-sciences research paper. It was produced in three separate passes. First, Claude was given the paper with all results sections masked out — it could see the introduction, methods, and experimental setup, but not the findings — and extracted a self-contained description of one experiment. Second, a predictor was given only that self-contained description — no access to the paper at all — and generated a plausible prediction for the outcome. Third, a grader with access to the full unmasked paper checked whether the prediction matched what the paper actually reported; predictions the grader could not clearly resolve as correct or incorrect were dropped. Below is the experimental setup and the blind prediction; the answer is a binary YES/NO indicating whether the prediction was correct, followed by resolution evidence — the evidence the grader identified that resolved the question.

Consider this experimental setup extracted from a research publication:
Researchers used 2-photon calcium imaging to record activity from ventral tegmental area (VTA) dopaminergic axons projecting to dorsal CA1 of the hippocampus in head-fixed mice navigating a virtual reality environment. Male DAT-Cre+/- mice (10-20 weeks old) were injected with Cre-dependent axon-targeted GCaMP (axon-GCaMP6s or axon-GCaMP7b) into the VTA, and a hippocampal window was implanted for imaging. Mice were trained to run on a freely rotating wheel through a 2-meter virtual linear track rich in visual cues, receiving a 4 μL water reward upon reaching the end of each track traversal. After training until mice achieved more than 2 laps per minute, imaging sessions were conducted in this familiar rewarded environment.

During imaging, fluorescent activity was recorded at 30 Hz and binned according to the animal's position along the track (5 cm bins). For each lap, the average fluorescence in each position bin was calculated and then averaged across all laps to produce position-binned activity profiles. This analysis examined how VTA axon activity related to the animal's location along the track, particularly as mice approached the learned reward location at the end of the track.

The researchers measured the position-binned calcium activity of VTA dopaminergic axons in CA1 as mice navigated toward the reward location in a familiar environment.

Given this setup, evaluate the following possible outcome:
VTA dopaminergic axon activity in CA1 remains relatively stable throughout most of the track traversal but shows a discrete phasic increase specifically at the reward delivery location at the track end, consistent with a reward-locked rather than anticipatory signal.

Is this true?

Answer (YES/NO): NO